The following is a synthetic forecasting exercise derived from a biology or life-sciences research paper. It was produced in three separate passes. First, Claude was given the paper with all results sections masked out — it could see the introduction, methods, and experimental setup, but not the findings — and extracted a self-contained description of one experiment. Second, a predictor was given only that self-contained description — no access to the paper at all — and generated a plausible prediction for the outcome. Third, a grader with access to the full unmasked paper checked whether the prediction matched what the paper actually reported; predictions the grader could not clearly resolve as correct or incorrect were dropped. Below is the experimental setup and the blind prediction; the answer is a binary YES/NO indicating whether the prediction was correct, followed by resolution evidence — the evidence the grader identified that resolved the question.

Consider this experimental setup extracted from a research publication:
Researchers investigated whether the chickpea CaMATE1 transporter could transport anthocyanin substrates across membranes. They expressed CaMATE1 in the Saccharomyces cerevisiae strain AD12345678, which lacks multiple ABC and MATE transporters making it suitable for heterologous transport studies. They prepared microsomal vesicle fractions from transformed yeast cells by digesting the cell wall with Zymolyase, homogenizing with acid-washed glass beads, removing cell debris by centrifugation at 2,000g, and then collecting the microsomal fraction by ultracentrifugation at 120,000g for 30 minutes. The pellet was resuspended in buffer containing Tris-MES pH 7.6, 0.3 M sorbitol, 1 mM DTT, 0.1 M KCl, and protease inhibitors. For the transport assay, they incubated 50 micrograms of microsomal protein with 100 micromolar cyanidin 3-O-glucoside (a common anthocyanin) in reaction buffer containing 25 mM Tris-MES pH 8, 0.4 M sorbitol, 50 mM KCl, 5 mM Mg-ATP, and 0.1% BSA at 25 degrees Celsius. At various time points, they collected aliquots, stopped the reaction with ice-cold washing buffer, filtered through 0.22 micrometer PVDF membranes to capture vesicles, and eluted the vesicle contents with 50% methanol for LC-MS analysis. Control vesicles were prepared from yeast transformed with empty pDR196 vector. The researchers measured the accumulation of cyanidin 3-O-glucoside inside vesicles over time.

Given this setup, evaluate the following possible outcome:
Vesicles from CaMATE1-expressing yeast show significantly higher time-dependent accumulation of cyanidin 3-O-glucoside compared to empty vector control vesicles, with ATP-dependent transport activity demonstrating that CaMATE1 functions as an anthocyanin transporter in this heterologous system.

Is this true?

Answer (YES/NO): NO